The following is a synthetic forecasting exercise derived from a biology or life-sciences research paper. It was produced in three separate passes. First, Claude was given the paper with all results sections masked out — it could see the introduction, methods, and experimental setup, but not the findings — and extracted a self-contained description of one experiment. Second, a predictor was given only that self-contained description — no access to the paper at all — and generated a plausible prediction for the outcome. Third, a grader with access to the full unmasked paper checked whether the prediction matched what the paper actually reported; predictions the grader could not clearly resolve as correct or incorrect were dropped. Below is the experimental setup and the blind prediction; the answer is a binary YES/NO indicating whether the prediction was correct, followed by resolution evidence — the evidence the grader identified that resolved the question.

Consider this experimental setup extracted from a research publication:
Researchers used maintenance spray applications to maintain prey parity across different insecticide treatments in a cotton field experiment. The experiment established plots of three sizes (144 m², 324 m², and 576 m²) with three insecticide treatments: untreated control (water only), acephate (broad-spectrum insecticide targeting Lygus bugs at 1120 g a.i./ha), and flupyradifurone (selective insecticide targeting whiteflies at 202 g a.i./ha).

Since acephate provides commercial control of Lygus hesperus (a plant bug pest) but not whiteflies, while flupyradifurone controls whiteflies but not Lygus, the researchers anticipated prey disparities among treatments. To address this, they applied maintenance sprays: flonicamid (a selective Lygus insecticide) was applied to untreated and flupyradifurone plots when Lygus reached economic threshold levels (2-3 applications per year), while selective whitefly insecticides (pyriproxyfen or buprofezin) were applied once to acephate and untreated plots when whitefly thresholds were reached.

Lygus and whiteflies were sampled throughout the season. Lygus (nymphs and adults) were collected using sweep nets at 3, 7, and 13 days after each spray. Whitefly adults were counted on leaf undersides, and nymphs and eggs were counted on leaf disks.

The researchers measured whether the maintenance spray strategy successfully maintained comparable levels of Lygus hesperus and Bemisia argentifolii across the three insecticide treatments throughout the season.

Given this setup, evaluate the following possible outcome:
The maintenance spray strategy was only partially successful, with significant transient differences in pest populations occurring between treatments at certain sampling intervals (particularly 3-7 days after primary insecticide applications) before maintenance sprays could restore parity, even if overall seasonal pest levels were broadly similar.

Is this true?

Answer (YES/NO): NO